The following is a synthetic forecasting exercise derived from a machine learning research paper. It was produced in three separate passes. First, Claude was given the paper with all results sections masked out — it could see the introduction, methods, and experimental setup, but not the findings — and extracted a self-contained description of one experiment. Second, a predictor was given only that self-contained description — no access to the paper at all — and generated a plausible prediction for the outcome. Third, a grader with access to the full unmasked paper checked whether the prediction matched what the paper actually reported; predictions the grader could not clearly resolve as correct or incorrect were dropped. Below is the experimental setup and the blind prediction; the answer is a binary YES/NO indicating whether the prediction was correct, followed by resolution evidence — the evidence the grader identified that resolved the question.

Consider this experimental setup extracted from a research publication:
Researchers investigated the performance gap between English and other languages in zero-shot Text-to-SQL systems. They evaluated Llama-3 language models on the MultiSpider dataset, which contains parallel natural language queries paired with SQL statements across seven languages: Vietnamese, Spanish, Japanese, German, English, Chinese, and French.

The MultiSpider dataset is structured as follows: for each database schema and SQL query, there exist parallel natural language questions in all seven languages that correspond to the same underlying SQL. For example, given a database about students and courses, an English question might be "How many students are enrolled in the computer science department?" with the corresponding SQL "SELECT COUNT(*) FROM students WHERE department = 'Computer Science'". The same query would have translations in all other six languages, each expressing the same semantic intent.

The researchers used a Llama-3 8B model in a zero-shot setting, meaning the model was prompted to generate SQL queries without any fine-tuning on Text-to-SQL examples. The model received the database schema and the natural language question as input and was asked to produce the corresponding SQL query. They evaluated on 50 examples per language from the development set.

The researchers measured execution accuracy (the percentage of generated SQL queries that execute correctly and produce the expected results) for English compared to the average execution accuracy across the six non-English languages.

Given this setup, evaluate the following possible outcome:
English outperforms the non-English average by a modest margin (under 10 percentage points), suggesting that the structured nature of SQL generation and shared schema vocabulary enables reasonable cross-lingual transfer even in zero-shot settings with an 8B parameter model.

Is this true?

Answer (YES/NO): YES